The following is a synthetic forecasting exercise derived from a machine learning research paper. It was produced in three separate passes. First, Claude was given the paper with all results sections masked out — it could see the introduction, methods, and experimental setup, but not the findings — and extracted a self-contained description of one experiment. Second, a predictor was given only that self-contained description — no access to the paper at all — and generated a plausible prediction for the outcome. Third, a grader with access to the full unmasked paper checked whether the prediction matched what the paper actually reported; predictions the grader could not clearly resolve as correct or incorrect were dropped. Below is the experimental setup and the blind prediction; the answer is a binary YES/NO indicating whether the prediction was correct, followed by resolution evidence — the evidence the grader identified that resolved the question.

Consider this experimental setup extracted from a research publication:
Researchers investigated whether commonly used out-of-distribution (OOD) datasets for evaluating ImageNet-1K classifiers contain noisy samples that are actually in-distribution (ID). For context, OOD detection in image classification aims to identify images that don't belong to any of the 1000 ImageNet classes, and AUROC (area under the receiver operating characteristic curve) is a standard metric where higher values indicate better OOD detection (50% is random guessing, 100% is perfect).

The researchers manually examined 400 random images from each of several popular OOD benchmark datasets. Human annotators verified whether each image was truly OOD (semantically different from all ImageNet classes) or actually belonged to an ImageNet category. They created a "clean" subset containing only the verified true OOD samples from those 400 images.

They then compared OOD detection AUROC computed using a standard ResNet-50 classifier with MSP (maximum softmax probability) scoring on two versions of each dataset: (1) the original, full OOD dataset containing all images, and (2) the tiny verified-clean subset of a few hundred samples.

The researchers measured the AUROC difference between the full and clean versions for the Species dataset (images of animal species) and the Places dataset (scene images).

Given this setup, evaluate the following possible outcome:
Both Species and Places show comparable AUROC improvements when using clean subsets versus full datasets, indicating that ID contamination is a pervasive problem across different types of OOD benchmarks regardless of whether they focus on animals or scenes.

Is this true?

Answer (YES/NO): NO